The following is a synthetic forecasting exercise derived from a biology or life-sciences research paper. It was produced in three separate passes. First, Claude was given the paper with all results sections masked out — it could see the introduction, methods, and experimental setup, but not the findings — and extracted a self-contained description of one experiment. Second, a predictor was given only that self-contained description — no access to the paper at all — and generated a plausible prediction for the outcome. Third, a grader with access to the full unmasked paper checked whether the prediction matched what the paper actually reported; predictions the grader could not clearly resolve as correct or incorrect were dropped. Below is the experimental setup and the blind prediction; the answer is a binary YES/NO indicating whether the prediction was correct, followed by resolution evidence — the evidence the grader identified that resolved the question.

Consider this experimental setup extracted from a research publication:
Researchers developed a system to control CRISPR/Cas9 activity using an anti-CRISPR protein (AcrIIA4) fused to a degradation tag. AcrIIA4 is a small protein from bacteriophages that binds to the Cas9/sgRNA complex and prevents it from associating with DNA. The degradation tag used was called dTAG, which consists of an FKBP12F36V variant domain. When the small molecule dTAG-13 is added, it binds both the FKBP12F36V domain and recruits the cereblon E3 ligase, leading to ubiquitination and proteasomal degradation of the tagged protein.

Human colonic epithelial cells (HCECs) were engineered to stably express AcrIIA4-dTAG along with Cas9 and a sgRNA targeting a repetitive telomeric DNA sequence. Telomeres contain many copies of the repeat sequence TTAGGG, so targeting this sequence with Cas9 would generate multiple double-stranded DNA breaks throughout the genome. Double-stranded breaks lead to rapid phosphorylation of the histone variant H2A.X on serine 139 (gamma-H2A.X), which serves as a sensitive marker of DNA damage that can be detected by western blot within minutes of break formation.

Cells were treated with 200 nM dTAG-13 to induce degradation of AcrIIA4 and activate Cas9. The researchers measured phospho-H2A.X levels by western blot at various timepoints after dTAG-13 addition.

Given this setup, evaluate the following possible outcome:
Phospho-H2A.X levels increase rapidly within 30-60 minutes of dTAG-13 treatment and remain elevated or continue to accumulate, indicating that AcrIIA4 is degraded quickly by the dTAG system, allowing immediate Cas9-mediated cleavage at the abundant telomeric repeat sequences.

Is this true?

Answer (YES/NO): YES